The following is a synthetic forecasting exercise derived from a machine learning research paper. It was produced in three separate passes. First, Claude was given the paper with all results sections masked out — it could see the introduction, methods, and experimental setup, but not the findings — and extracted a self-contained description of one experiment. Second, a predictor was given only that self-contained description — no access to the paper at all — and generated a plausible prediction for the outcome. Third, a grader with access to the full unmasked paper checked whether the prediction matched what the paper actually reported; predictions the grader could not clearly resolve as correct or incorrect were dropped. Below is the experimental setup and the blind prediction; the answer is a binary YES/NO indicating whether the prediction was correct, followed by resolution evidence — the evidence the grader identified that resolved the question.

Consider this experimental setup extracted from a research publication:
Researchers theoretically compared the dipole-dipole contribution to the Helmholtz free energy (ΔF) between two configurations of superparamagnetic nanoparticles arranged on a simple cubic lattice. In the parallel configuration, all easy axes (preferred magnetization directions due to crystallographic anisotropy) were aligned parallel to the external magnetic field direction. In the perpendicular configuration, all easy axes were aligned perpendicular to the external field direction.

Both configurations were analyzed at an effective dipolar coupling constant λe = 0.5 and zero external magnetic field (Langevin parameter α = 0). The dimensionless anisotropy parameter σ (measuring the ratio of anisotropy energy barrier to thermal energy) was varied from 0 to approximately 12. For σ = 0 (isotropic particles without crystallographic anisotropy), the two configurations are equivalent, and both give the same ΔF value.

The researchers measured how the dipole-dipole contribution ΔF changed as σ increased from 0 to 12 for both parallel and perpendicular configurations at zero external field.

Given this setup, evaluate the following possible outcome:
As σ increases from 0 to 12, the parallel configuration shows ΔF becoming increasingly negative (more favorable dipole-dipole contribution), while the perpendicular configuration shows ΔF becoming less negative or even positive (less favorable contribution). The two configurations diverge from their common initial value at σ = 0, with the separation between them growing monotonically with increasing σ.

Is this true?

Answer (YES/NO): NO